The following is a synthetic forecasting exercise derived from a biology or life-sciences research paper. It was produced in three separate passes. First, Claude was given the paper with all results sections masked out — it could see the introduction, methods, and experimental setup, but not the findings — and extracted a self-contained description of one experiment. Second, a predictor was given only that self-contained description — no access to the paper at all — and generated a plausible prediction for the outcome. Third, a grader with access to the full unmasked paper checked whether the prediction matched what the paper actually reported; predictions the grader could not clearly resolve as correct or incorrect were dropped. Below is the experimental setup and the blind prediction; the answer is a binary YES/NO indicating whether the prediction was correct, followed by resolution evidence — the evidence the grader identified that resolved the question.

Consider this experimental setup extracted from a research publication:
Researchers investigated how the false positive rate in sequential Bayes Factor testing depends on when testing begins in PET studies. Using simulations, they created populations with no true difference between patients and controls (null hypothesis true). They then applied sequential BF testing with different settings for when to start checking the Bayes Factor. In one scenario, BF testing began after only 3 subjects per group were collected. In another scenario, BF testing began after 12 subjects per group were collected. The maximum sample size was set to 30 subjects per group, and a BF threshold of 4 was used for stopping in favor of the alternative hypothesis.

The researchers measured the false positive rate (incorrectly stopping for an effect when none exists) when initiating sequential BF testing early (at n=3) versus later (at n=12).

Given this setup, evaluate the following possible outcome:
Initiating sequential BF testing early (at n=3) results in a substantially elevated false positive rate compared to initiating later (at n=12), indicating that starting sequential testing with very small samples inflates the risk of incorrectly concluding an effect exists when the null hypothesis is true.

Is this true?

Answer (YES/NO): YES